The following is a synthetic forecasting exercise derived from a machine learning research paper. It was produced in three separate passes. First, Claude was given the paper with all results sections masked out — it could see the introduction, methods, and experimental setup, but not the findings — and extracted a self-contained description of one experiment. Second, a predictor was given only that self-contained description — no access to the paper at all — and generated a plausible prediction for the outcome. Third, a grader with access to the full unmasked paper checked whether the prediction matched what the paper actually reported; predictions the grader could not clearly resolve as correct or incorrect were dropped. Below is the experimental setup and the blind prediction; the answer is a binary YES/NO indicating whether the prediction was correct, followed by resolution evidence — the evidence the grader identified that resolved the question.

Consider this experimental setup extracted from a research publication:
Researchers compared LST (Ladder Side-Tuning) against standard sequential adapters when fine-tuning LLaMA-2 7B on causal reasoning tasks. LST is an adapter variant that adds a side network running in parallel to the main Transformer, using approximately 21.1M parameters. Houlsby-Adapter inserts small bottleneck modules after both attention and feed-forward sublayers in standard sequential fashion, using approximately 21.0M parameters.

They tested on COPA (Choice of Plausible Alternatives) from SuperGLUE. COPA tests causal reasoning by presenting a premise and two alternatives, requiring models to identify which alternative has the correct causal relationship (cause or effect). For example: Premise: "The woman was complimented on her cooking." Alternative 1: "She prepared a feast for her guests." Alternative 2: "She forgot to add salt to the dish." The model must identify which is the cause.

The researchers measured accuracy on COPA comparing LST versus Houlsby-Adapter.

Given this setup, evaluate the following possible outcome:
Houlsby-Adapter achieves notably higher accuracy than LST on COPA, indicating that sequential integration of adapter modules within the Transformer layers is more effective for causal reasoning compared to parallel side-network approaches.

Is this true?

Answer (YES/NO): NO